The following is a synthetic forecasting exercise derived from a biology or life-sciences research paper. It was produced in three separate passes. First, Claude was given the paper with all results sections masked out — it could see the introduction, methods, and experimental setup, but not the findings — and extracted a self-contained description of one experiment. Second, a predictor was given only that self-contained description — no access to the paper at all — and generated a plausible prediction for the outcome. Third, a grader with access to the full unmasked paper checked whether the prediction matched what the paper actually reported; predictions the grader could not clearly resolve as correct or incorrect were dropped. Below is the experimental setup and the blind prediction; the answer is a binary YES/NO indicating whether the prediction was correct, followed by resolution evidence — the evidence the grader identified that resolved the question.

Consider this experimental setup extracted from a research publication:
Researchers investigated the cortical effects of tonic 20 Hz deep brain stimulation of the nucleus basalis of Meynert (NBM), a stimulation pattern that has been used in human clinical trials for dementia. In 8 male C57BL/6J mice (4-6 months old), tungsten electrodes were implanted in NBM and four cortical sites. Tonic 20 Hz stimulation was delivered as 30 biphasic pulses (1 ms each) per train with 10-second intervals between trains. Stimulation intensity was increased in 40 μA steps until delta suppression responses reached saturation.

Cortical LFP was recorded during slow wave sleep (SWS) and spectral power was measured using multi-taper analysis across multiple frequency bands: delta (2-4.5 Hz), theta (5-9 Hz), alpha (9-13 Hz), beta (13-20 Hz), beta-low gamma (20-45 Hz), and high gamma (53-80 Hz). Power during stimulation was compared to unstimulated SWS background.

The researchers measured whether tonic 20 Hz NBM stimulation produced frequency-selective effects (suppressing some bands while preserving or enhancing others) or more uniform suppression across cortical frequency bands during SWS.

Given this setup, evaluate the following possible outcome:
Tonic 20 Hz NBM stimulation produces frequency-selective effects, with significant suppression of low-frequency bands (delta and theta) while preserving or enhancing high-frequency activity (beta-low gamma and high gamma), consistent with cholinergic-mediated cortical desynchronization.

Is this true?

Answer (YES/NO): NO